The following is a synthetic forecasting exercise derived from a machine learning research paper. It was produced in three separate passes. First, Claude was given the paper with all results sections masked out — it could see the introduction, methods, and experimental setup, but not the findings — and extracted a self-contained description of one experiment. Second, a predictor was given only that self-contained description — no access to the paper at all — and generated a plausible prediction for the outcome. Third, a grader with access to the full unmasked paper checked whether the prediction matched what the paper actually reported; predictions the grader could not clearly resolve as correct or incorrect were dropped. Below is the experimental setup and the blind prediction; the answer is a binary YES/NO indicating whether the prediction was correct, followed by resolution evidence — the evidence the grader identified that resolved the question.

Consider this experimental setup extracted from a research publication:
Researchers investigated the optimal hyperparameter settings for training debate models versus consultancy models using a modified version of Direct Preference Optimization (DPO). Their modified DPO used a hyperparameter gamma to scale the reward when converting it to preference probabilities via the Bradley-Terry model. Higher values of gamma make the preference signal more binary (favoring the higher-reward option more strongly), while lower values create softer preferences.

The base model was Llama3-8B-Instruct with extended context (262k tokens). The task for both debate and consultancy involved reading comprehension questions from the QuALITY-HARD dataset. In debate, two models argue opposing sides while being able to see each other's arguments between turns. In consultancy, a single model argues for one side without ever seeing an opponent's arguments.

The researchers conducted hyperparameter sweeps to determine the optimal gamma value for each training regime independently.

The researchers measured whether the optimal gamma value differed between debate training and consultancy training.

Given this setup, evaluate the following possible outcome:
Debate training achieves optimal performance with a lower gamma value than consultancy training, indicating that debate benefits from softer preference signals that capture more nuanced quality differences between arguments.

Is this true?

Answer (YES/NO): YES